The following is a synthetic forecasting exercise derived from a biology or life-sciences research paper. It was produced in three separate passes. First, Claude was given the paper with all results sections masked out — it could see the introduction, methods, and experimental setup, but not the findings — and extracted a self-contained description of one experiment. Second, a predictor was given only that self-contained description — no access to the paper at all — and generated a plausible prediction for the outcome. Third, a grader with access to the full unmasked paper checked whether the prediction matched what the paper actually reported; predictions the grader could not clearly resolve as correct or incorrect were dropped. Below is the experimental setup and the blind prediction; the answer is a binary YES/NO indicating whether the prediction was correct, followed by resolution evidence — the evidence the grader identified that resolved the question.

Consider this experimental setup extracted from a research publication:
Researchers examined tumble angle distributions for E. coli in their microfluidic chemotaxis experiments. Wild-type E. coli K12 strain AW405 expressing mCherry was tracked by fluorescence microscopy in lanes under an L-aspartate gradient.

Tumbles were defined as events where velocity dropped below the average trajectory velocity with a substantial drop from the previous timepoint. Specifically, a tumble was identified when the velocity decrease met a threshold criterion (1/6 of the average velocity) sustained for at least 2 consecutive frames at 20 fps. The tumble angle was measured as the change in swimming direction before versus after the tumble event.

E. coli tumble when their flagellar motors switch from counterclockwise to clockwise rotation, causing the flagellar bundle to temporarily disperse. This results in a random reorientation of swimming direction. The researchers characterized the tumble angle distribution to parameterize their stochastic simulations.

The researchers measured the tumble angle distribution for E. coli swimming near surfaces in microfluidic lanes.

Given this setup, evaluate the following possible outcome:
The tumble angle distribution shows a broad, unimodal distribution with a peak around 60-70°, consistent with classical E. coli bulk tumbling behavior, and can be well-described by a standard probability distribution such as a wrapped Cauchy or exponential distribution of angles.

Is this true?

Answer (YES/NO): NO